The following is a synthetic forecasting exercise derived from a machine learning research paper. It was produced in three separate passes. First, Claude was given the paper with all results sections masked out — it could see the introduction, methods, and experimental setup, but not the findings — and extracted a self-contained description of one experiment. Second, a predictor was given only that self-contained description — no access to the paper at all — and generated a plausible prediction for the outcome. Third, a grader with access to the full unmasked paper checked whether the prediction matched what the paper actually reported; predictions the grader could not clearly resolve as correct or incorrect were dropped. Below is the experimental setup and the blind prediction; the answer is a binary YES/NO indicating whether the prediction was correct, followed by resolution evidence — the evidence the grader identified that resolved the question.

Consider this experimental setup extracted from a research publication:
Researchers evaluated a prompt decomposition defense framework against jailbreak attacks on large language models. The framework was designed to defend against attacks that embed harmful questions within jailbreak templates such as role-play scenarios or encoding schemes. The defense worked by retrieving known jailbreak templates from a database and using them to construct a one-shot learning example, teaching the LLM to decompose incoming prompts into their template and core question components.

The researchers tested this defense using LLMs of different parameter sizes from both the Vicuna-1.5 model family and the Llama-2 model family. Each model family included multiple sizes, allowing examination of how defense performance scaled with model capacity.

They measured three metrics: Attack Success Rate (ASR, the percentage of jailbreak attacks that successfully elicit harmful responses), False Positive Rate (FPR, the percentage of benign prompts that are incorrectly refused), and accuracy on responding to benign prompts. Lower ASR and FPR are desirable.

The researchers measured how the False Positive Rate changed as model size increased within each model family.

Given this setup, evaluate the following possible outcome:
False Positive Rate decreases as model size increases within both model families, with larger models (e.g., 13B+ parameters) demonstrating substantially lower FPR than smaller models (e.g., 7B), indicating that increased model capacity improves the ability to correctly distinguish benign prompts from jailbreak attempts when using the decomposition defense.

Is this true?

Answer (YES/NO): NO